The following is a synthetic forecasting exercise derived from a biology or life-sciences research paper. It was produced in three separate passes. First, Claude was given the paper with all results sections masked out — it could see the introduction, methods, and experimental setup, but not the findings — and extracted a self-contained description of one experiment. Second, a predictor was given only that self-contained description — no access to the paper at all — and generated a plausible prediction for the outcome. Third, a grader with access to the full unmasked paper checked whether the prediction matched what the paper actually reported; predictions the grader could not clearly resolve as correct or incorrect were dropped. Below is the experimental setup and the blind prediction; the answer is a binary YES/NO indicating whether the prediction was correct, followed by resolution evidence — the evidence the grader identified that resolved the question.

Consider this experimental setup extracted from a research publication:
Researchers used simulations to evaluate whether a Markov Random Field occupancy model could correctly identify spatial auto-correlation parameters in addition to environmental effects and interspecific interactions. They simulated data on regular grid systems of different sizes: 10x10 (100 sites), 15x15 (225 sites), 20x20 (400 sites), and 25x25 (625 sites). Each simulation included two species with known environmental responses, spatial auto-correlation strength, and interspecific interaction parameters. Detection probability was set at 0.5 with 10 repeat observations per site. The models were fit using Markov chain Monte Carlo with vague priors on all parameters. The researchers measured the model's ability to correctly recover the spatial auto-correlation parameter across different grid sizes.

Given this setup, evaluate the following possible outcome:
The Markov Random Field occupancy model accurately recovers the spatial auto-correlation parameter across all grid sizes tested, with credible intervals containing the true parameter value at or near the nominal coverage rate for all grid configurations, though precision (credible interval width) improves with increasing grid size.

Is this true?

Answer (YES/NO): NO